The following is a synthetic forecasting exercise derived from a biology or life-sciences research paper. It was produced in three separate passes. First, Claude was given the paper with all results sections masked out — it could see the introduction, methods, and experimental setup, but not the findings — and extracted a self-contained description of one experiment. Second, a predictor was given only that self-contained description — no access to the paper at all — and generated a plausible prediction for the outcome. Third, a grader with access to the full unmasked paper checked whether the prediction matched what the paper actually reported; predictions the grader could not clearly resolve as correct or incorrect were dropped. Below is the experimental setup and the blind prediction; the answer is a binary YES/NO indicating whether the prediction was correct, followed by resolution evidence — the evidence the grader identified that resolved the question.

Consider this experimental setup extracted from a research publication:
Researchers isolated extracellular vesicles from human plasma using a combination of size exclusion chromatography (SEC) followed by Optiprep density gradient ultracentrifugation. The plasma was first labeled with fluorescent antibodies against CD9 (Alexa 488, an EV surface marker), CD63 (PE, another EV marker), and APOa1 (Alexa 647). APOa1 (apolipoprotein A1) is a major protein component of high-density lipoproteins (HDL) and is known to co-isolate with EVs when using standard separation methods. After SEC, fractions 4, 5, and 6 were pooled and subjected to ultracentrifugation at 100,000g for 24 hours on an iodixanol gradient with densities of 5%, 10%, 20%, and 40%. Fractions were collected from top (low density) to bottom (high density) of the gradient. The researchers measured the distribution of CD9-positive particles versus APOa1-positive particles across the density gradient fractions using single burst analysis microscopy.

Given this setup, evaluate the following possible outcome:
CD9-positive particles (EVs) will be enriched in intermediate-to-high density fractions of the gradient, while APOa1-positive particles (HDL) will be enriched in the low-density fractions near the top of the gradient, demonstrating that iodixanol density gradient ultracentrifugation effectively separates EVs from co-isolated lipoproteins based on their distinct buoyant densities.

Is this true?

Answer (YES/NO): YES